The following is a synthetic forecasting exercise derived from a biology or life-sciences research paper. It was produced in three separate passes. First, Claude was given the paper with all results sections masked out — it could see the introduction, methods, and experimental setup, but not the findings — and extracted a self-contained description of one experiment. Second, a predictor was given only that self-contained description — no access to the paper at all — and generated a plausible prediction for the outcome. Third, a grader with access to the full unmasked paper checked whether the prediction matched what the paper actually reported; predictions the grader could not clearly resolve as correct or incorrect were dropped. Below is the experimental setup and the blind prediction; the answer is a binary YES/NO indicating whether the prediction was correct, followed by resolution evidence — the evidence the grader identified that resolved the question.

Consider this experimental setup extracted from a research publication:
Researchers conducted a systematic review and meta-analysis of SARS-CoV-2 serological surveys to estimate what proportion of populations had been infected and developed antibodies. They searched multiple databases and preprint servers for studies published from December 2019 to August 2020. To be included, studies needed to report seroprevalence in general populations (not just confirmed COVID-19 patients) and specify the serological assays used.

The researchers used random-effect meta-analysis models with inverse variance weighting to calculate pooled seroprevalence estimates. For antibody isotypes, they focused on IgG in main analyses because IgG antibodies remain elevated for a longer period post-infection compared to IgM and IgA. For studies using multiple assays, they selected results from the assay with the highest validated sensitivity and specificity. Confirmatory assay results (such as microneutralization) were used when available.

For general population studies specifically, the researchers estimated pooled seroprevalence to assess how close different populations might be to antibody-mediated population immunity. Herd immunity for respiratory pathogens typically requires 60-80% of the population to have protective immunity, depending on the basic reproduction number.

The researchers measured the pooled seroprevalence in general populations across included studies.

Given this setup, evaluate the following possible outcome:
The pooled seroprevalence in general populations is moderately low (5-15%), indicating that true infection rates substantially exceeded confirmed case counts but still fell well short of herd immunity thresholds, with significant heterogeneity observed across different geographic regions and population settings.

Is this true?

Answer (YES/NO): YES